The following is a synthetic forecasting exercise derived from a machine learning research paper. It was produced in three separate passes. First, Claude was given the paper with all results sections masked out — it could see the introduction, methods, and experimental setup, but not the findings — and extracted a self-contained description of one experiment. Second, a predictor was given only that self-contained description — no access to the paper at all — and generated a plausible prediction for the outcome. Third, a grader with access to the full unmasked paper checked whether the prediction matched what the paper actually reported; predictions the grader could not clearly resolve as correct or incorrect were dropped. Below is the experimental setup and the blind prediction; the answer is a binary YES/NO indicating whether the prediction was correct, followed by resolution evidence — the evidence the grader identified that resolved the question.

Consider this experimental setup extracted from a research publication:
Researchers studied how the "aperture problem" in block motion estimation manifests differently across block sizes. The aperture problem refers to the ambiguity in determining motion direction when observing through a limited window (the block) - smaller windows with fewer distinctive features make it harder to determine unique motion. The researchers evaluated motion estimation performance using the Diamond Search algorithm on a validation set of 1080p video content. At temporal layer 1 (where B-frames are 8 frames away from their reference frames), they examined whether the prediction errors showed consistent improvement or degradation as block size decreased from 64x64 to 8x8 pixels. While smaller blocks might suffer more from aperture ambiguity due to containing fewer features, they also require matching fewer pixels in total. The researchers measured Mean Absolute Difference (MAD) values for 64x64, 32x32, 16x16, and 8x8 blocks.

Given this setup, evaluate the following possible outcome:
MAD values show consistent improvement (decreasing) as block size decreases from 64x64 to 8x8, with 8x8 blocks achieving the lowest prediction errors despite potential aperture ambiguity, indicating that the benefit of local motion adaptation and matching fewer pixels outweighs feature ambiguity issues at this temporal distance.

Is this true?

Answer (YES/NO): YES